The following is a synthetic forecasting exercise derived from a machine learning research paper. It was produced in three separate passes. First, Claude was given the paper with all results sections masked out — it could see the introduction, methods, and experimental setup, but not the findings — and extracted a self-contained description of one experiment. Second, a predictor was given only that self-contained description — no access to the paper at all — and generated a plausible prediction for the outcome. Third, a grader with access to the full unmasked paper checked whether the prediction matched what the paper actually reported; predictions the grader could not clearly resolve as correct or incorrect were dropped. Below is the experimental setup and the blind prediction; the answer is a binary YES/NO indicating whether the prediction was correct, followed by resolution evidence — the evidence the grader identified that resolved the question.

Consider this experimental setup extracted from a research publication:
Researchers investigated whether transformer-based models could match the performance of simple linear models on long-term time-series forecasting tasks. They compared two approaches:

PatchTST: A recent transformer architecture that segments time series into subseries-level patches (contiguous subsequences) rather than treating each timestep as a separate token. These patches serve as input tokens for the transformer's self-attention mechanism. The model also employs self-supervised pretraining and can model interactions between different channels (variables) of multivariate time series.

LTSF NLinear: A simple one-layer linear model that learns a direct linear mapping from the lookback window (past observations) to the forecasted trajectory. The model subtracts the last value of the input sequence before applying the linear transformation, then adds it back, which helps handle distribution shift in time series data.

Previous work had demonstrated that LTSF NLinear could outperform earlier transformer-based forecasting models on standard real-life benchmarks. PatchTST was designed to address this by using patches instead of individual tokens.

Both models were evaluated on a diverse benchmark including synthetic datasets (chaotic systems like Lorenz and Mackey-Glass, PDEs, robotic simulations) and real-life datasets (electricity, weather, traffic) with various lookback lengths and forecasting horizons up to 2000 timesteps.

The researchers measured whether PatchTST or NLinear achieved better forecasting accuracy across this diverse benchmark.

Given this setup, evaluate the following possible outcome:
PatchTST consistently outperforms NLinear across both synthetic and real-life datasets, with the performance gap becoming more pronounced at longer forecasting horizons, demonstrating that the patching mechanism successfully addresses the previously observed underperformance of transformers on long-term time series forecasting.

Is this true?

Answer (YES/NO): NO